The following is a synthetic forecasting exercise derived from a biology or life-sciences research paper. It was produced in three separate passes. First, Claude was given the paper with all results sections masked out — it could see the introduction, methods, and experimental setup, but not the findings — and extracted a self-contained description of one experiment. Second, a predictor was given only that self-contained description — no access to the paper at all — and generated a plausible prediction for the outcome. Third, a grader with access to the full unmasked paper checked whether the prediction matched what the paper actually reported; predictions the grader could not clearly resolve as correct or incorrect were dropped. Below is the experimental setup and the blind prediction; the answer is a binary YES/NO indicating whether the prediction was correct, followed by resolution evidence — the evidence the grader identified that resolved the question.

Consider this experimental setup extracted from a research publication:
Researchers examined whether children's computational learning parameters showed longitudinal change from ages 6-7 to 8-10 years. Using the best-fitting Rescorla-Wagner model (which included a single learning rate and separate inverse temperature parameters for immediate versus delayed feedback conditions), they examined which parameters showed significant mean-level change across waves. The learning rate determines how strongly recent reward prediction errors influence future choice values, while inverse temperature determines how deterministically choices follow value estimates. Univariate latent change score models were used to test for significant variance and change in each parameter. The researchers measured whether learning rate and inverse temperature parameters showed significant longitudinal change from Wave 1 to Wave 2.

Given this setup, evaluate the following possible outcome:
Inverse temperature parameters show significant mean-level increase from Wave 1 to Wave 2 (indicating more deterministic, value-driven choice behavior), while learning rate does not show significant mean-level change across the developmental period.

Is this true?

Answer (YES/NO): NO